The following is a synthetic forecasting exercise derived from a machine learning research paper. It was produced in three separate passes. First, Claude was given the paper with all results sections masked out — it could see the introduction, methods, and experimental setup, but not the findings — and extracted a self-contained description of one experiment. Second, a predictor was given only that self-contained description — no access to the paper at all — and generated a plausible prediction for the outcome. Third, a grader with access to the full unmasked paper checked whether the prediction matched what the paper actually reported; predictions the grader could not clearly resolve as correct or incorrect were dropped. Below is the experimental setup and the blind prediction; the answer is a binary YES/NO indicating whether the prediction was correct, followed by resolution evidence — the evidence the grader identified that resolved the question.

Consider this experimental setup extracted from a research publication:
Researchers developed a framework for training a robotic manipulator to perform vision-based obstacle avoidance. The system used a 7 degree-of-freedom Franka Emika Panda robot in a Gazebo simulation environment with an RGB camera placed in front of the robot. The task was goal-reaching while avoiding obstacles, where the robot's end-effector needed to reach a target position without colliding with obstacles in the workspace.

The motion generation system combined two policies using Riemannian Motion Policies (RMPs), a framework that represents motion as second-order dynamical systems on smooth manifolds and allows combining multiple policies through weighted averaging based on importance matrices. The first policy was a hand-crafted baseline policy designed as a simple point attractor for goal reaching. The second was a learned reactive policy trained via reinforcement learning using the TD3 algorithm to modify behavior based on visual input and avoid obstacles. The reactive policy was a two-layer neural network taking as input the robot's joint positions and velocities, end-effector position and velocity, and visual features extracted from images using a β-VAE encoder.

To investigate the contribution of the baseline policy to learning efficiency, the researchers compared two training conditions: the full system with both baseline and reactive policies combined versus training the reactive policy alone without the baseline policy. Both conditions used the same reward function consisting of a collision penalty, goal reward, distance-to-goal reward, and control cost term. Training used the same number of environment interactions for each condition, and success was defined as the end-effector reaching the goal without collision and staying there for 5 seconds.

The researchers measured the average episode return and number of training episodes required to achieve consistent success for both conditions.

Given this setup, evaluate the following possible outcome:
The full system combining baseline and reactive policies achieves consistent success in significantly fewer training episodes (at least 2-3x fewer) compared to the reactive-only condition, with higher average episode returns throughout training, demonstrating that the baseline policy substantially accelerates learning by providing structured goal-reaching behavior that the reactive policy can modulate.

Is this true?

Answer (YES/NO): YES